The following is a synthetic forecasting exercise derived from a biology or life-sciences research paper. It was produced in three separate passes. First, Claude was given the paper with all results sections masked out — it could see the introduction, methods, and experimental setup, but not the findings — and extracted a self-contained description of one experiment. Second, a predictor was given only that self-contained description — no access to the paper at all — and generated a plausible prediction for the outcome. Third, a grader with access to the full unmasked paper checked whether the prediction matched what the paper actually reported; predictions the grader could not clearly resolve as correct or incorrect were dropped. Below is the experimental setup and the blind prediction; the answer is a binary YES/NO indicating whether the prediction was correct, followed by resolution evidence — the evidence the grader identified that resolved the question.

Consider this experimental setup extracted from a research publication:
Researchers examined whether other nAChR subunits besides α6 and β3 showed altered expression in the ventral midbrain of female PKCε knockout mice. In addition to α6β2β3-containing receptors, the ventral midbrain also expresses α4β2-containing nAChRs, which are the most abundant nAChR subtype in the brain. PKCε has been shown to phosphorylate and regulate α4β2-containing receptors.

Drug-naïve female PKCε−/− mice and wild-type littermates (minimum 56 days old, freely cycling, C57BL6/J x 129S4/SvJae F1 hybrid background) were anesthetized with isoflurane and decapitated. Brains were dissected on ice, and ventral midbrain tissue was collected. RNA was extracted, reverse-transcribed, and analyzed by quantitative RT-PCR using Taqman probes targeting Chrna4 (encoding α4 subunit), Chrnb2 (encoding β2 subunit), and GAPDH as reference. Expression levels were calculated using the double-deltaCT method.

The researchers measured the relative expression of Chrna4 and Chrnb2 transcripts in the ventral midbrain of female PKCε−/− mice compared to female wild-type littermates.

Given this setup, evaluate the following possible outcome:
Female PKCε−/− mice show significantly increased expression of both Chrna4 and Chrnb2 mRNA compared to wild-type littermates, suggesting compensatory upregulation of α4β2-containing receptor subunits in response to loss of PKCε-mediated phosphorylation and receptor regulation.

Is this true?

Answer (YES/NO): NO